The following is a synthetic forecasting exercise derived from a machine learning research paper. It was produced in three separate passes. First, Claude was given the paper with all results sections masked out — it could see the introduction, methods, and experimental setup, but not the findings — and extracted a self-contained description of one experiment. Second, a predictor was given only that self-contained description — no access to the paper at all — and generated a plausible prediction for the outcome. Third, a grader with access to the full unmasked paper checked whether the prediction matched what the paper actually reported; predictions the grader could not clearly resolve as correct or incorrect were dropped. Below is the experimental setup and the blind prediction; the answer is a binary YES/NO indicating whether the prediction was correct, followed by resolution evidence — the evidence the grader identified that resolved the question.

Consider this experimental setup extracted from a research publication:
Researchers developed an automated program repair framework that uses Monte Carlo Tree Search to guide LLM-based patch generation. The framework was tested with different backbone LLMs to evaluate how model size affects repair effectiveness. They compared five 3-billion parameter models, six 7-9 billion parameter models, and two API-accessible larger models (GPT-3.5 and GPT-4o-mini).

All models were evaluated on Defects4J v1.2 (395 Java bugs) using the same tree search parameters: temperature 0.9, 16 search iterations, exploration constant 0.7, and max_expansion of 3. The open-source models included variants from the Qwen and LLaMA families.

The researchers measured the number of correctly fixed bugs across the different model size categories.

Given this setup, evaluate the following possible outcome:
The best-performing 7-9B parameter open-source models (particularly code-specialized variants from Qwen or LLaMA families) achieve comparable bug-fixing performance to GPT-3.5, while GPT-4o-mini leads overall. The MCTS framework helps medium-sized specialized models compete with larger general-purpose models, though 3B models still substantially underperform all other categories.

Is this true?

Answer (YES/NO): NO